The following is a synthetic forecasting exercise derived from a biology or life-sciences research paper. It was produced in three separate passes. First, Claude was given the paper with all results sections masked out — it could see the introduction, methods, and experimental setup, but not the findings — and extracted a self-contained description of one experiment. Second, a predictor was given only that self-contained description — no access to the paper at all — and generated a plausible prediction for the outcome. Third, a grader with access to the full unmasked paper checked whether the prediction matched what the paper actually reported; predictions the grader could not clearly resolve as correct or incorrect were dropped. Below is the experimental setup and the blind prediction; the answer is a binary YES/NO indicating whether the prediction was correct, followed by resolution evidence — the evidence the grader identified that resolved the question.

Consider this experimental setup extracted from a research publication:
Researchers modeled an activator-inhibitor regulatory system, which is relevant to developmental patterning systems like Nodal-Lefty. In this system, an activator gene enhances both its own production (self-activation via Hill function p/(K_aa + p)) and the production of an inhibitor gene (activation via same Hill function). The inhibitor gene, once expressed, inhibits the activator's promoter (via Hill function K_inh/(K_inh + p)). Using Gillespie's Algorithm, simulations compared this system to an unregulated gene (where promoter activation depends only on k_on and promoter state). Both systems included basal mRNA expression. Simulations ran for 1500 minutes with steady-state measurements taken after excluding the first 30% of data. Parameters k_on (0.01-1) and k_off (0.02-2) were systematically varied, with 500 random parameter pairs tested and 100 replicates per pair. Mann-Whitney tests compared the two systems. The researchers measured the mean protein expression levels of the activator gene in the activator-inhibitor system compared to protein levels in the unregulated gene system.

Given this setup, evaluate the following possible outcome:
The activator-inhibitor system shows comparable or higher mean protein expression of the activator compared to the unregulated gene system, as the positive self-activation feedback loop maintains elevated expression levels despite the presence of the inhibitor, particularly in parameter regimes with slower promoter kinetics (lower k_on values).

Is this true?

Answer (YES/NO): NO